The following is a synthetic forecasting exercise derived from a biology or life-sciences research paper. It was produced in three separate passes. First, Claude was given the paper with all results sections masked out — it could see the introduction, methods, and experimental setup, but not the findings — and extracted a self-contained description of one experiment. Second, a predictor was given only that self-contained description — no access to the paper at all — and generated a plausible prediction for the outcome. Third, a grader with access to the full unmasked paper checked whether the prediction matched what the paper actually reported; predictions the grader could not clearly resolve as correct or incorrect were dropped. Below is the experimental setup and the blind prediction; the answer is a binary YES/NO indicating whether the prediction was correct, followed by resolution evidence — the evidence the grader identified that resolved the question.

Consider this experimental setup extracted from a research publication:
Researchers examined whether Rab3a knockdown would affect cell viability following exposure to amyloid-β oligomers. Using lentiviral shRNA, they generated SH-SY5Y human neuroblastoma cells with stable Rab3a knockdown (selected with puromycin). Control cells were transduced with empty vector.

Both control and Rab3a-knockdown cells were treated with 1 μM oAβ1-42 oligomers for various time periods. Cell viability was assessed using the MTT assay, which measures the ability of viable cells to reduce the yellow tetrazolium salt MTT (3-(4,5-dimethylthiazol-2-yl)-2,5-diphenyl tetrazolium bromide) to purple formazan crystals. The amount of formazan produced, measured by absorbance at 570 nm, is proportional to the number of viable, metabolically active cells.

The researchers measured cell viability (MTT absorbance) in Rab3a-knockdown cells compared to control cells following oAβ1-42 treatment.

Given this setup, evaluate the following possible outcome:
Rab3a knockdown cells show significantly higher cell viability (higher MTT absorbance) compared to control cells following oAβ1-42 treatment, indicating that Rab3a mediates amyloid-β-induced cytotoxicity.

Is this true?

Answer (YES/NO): NO